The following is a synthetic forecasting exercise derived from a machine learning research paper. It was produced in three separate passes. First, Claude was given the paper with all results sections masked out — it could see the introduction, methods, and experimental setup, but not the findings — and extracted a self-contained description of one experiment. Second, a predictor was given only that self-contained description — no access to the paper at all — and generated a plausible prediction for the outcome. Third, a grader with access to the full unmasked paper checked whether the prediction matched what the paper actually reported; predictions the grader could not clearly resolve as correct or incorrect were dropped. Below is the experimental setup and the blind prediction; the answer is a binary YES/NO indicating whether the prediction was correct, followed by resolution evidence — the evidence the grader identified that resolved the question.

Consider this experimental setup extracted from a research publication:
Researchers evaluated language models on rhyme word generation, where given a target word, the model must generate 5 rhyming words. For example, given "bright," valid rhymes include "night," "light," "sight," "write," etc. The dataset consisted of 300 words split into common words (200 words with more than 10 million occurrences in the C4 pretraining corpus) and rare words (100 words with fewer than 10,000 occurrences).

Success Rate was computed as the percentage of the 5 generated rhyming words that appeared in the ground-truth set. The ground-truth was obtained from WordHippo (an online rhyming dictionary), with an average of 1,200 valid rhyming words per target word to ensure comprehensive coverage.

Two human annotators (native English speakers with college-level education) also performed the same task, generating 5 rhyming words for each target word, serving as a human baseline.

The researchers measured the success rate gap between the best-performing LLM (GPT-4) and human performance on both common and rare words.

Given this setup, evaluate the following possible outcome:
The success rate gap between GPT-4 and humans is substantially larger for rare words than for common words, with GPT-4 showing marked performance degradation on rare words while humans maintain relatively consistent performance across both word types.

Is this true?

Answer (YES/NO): NO